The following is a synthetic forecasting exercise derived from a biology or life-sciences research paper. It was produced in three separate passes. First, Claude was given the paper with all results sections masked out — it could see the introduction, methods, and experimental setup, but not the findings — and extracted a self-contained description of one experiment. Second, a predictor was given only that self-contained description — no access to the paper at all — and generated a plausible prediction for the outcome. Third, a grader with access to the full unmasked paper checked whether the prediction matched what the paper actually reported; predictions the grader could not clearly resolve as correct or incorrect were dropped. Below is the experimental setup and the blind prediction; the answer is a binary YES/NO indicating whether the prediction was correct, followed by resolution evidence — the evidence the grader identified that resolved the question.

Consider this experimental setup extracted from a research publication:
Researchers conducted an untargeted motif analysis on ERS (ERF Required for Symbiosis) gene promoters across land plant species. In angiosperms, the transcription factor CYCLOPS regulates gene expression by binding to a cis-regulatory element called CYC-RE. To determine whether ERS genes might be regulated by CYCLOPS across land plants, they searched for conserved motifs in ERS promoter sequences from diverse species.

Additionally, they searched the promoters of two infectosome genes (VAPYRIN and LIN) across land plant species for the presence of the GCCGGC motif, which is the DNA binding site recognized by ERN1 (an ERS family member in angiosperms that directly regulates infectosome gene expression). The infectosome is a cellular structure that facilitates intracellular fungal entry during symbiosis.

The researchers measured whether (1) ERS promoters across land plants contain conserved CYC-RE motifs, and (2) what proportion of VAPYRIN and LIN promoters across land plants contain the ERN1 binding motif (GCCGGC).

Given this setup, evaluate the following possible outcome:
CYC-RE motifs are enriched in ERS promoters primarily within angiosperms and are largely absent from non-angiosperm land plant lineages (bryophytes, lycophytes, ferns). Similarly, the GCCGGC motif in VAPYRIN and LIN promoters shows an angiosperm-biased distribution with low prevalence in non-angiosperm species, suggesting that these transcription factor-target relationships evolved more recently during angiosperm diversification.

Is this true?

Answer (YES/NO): NO